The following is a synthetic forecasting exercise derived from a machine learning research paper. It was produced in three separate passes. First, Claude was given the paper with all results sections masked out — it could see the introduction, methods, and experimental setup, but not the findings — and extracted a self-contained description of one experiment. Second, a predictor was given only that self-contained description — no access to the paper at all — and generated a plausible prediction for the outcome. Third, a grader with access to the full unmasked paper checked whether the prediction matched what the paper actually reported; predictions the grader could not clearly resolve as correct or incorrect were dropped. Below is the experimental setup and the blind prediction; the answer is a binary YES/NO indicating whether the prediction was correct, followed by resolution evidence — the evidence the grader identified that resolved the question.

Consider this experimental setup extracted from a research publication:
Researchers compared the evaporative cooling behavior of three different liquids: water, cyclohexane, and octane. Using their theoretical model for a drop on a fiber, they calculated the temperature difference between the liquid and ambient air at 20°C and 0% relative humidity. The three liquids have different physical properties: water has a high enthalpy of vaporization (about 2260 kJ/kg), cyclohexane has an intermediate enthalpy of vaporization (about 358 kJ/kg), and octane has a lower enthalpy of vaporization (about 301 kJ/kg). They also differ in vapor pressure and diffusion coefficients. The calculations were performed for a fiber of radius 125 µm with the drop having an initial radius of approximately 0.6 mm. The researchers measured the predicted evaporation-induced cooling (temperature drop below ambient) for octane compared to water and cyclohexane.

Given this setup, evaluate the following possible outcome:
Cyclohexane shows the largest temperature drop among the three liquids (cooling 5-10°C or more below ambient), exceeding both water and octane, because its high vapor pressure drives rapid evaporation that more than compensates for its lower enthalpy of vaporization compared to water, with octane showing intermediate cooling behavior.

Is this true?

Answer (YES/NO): NO